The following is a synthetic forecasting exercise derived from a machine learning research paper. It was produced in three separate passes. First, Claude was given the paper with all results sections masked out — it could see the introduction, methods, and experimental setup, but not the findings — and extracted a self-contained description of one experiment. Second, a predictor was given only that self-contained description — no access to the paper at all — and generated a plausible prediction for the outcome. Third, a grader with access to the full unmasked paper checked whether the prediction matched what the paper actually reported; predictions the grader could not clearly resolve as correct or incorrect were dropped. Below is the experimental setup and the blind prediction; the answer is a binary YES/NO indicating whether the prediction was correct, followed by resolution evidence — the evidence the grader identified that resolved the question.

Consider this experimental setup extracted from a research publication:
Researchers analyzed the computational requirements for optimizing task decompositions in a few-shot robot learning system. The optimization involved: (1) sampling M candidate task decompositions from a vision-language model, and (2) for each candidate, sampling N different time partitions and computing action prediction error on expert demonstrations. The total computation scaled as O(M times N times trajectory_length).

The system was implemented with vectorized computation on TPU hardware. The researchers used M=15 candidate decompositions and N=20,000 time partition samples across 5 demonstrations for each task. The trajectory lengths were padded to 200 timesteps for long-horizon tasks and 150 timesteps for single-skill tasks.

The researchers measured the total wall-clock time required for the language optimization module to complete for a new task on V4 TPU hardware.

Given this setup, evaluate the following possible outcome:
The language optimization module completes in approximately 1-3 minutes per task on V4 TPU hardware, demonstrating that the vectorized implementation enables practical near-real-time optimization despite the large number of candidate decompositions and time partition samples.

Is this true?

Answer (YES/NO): NO